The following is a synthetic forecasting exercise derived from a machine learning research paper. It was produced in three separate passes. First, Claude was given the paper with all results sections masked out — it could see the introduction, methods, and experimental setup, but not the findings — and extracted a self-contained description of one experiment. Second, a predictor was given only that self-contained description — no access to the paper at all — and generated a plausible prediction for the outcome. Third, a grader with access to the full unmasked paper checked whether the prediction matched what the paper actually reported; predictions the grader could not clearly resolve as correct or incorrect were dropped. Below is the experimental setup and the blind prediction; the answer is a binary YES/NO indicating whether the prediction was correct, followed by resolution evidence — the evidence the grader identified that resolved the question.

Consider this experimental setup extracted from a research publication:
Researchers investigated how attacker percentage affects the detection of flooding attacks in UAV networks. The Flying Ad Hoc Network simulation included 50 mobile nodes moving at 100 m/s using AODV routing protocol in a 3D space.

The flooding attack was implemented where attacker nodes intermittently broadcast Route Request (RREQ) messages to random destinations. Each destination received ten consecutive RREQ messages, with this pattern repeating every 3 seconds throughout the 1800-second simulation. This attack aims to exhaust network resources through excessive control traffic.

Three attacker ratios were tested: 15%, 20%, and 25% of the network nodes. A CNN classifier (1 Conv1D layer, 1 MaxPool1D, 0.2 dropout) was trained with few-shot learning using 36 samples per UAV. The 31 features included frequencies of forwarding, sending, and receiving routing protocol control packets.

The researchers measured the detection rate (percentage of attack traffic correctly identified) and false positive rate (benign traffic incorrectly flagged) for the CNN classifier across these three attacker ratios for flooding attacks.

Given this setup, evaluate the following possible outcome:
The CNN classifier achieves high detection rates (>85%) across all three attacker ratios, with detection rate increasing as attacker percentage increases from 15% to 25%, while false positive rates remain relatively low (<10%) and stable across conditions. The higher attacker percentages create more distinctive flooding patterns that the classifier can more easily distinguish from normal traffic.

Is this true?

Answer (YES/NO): NO